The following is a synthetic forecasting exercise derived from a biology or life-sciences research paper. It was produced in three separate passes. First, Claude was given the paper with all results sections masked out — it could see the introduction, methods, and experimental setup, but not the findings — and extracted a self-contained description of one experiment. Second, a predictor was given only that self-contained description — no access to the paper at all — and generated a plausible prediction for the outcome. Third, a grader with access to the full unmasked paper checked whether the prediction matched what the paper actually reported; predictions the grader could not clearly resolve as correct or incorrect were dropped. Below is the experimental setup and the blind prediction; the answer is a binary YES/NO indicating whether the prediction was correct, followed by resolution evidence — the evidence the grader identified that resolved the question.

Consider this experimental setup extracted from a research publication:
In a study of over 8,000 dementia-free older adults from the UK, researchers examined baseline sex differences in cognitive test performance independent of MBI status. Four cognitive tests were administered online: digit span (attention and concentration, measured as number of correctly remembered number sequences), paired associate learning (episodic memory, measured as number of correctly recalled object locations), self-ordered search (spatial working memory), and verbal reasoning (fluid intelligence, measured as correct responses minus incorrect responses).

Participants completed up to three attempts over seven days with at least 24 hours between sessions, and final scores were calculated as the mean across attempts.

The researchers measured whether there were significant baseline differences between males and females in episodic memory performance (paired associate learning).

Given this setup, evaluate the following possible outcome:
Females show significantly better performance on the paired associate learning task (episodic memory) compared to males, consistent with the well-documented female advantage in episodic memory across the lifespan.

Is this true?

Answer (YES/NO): YES